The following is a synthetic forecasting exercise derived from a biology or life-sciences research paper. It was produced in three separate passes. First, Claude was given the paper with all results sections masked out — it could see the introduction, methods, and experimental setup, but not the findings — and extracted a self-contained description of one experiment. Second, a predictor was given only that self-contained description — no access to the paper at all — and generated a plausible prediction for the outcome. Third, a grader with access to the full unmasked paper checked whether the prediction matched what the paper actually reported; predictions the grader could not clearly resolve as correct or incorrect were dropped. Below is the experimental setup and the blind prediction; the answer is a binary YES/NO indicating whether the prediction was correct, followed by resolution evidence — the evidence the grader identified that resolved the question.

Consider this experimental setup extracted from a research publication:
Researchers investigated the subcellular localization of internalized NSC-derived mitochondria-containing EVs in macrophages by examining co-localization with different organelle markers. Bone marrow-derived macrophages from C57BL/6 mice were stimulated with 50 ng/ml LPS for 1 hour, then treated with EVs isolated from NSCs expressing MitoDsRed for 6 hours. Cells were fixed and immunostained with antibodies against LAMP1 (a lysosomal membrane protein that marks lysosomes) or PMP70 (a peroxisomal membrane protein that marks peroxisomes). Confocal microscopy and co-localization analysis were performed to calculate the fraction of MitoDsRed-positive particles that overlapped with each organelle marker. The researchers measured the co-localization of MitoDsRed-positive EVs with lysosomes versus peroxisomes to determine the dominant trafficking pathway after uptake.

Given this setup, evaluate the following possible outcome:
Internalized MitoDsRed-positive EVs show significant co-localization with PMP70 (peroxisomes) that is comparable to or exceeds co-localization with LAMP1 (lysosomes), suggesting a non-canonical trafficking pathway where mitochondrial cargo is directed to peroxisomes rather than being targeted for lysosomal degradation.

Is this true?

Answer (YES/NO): NO